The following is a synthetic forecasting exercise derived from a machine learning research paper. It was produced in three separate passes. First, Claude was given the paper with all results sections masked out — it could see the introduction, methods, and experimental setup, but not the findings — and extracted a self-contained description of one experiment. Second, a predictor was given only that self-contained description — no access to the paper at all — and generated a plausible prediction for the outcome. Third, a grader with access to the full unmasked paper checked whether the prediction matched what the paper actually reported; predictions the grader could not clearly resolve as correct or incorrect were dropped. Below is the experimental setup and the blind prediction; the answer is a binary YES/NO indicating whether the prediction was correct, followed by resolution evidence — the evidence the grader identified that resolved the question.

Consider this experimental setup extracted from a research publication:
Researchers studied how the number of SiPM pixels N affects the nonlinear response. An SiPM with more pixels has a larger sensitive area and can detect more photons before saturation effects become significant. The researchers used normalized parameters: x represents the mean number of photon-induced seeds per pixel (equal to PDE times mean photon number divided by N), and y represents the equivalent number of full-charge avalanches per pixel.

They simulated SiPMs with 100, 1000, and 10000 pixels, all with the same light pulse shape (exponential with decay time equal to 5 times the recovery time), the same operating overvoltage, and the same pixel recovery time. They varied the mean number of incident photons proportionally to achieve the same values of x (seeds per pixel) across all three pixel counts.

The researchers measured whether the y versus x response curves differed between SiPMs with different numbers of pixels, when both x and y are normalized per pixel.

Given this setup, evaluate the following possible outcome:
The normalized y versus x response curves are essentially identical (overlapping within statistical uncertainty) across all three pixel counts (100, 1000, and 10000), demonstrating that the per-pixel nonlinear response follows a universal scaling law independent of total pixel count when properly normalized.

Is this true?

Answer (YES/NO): YES